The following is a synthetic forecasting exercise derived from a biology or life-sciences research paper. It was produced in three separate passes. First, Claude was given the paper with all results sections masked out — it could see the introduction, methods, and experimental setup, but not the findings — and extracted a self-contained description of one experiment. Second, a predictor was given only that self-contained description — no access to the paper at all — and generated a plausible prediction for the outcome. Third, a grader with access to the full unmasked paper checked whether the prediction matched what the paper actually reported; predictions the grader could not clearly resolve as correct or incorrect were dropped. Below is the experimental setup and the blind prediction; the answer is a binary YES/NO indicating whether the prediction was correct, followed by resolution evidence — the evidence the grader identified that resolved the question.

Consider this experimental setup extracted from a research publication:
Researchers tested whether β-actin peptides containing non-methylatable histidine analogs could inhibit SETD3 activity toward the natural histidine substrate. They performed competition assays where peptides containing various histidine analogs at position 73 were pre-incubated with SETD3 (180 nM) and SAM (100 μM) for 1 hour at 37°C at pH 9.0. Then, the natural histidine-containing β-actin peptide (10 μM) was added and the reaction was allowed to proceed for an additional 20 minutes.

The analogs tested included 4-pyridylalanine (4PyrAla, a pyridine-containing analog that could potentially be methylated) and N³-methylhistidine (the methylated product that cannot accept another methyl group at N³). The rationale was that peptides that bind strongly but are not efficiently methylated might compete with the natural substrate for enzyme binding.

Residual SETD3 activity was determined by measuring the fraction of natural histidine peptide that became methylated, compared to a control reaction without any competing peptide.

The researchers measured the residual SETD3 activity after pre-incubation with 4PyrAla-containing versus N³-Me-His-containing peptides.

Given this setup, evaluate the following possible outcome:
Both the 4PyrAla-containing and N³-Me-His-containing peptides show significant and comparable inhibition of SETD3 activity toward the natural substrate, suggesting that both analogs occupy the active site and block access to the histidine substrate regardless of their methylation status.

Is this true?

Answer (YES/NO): NO